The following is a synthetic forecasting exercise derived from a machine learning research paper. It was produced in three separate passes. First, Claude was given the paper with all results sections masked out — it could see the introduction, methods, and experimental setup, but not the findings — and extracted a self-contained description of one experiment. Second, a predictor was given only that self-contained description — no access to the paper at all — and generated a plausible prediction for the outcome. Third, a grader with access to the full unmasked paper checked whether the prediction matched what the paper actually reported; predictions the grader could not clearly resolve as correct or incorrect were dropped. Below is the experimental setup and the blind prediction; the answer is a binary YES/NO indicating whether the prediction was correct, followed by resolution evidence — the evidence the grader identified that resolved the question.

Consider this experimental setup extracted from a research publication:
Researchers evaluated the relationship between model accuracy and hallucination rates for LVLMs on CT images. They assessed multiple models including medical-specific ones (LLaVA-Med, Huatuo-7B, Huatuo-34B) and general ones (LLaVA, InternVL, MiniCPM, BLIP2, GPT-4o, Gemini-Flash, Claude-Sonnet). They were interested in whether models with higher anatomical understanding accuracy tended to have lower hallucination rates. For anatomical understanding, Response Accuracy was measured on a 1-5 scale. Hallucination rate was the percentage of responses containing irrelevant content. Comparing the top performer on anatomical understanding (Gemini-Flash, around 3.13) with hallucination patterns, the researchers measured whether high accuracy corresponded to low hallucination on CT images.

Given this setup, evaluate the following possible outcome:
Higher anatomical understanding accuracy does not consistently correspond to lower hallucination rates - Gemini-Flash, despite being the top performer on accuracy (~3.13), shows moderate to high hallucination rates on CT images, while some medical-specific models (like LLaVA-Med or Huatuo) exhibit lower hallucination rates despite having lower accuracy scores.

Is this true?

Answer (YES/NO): NO